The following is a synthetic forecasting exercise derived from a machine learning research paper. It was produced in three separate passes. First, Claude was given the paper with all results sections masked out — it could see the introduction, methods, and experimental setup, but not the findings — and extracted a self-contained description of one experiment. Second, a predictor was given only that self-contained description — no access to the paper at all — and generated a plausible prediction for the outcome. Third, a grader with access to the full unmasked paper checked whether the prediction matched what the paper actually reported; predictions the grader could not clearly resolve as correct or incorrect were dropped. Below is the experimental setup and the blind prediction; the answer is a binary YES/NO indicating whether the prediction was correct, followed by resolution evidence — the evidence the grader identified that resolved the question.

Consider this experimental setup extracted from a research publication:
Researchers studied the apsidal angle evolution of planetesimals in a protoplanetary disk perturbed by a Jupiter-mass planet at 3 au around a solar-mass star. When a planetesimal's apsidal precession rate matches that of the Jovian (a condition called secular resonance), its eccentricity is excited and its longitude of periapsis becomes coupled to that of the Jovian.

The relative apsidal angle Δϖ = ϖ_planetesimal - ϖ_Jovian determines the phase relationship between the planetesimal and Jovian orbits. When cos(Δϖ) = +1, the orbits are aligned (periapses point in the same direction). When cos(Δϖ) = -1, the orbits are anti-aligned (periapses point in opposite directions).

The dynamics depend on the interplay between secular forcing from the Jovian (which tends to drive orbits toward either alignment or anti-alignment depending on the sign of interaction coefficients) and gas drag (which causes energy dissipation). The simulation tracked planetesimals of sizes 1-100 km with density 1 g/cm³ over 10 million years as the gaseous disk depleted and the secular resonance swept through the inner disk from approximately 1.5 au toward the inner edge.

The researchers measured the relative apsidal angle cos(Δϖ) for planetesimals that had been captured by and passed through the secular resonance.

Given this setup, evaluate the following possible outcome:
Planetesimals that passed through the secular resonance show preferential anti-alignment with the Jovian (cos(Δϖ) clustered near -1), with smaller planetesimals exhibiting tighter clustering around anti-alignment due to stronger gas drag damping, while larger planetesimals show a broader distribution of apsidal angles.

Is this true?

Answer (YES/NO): NO